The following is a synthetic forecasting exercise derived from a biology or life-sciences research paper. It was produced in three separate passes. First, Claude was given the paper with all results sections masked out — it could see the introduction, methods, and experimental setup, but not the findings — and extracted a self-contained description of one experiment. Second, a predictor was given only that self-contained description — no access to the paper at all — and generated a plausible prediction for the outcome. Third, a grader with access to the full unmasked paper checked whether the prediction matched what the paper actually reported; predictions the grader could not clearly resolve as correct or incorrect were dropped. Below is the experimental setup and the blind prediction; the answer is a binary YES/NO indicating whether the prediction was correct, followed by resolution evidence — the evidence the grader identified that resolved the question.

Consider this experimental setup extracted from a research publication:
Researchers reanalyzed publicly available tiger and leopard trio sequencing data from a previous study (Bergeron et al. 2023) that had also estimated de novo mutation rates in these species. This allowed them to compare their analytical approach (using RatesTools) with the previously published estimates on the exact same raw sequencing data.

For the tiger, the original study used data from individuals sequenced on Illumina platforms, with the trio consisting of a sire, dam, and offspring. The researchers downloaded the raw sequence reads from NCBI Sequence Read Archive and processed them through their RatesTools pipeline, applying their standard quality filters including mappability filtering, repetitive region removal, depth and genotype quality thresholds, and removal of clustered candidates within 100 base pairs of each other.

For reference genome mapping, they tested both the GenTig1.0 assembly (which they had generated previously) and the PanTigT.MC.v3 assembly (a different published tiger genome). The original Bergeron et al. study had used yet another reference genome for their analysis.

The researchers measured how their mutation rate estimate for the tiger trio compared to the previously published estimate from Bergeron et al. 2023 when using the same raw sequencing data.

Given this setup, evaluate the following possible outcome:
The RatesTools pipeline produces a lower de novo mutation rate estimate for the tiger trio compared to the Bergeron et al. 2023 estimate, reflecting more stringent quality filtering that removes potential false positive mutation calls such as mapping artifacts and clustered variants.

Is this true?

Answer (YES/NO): NO